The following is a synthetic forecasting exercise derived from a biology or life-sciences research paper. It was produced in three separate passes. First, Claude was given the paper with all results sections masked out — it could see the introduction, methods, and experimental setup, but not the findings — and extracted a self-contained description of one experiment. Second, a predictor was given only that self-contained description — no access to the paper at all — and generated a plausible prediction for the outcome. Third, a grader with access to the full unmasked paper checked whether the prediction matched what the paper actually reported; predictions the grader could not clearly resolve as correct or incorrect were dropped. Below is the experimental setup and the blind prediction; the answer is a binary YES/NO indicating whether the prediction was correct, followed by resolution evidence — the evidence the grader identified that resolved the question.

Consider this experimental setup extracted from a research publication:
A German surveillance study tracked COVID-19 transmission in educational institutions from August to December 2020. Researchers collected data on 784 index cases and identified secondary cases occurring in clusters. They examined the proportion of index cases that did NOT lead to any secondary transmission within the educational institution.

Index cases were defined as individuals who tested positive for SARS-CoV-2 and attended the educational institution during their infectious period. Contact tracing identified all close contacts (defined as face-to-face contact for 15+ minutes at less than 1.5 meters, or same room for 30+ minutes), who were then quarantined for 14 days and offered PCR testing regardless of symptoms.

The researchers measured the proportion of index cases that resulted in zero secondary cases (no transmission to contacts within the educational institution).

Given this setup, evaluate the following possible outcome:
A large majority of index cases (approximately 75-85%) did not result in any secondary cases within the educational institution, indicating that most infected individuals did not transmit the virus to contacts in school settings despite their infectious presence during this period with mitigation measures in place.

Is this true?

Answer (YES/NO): YES